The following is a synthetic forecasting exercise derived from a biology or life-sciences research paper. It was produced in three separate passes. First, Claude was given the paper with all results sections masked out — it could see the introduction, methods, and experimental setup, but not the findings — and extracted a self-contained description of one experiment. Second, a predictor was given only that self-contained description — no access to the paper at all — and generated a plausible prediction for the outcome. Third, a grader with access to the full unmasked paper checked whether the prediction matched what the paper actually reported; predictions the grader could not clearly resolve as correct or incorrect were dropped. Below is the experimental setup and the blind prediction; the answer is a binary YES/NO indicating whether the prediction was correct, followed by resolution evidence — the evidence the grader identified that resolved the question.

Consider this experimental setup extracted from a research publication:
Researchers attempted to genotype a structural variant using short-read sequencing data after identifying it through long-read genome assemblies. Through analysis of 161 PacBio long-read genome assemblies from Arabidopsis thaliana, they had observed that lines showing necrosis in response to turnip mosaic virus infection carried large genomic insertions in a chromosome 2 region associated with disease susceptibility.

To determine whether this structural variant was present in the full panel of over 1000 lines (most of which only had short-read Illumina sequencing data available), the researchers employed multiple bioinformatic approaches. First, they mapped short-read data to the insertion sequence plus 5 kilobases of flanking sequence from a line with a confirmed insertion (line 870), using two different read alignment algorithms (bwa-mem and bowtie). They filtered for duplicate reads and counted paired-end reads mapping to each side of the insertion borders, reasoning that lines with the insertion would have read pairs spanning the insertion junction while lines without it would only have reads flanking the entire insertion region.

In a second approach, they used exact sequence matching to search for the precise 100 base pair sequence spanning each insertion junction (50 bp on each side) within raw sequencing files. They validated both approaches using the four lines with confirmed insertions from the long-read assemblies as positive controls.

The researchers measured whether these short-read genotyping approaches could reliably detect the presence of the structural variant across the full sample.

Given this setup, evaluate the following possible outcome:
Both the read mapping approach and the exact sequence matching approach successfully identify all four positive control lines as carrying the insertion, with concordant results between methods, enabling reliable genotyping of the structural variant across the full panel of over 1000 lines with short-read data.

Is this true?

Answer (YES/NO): NO